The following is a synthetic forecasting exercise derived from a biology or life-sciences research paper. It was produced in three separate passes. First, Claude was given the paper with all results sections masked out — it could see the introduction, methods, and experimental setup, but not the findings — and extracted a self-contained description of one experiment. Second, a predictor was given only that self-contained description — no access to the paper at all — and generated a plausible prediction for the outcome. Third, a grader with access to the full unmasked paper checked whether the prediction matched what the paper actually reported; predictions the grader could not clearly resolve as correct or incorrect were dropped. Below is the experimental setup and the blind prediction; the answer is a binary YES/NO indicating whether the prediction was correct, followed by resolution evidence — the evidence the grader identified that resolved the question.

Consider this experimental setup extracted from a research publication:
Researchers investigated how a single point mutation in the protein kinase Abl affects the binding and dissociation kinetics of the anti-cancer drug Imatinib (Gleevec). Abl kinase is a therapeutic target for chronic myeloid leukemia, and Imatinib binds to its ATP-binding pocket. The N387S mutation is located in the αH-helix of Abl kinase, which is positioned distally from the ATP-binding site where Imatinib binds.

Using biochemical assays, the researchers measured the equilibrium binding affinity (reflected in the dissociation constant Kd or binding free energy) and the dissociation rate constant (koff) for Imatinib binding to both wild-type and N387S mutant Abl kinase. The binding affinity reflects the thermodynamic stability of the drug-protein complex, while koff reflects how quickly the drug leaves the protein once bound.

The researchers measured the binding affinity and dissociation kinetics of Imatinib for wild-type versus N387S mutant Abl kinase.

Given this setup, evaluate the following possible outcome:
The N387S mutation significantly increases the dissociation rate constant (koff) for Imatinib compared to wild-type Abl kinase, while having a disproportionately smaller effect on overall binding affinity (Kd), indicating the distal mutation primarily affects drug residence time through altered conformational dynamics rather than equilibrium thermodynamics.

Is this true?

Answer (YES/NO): YES